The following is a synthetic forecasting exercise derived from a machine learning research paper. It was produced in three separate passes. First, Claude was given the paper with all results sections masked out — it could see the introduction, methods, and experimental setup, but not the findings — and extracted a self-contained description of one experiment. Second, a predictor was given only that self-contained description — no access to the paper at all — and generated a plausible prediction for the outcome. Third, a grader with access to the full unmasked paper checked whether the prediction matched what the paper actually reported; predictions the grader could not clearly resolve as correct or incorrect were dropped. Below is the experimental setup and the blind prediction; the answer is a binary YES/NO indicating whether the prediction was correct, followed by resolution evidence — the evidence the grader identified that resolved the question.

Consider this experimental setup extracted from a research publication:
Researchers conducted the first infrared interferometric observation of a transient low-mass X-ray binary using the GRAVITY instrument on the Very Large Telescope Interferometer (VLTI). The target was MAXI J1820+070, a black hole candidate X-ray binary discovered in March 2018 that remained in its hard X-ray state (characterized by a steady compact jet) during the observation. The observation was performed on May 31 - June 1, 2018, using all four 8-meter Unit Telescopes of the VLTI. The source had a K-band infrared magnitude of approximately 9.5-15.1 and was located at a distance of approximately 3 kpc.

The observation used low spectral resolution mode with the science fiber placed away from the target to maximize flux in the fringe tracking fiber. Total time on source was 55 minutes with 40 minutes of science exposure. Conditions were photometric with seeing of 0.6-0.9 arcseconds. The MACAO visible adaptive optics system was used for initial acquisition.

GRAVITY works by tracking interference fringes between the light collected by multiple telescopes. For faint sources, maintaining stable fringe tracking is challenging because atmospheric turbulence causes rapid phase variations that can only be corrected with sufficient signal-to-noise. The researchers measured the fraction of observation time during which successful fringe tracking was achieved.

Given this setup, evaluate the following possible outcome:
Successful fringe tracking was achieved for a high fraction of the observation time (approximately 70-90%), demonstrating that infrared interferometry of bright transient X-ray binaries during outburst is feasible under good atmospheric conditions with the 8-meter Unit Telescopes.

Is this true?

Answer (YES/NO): NO